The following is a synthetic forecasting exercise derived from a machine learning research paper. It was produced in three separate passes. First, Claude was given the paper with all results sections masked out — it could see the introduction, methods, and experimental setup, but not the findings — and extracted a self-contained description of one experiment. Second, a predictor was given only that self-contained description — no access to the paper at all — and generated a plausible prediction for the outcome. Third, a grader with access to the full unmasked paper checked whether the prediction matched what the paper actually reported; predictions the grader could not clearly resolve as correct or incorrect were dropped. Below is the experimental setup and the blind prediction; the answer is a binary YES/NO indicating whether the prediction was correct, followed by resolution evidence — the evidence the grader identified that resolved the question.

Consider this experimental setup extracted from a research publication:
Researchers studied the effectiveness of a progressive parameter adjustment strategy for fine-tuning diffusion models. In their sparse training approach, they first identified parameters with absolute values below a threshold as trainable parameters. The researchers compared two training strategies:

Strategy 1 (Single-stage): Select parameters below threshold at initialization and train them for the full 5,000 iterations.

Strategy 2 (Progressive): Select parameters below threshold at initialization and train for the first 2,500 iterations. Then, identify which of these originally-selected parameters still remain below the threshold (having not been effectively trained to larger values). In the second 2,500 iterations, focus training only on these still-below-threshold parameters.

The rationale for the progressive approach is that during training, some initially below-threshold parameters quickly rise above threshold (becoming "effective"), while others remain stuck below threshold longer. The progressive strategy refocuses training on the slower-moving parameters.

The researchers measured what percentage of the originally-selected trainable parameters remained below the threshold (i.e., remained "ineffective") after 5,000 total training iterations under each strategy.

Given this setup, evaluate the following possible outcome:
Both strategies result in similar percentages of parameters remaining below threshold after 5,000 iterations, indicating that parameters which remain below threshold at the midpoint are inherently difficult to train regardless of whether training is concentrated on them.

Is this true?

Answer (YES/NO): NO